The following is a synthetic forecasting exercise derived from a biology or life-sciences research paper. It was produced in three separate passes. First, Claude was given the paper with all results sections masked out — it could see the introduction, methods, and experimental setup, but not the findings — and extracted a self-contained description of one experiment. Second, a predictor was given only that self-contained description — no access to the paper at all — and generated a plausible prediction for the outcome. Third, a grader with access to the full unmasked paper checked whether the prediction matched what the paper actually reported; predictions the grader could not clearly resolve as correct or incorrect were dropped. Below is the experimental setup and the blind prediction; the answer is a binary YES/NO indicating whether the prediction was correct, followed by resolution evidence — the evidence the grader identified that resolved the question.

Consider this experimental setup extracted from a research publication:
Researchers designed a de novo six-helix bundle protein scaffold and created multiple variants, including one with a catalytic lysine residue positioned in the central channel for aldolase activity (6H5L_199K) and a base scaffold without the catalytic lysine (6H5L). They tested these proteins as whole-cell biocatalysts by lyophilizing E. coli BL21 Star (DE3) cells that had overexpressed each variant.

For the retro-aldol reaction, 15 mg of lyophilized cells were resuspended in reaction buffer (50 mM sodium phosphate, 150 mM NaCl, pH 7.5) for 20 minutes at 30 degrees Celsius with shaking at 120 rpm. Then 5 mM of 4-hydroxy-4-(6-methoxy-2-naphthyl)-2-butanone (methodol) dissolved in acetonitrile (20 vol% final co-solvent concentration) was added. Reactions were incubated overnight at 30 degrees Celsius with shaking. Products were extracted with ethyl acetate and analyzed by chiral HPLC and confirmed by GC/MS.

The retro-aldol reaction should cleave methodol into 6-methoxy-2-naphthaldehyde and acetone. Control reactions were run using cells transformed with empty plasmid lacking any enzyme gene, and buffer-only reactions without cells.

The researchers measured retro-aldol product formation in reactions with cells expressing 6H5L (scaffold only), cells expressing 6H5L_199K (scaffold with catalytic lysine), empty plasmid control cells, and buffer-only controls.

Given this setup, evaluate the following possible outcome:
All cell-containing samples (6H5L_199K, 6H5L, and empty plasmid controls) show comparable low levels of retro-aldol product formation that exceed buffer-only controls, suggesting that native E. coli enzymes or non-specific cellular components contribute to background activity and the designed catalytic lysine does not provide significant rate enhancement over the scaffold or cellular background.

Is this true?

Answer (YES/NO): NO